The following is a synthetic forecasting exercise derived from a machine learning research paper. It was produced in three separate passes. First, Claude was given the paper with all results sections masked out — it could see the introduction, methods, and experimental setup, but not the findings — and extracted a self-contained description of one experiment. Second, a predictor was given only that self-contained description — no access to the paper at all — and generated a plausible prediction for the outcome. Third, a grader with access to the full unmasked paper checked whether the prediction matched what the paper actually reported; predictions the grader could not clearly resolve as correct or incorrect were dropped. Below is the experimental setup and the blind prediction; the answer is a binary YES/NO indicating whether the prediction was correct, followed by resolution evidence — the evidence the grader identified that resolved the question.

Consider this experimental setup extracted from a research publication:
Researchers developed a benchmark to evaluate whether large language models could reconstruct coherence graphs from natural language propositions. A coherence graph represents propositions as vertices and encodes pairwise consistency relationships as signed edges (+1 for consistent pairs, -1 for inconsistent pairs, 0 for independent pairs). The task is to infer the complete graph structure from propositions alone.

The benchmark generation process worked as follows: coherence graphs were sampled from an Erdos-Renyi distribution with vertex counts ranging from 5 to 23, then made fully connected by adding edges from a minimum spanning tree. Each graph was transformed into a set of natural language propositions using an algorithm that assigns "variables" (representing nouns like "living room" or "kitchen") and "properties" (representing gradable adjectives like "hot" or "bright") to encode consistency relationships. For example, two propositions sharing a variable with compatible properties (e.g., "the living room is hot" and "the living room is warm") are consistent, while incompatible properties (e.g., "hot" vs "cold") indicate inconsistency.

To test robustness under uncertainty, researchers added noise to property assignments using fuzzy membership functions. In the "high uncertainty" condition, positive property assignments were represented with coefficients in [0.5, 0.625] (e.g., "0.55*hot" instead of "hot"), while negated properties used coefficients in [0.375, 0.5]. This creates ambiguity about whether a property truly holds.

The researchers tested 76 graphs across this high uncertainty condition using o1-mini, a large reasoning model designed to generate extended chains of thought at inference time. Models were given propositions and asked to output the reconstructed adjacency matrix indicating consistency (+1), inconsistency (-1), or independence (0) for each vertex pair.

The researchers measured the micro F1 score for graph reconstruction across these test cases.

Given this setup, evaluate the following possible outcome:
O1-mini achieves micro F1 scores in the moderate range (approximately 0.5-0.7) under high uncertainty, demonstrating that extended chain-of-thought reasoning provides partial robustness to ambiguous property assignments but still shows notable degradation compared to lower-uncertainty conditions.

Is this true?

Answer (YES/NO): NO